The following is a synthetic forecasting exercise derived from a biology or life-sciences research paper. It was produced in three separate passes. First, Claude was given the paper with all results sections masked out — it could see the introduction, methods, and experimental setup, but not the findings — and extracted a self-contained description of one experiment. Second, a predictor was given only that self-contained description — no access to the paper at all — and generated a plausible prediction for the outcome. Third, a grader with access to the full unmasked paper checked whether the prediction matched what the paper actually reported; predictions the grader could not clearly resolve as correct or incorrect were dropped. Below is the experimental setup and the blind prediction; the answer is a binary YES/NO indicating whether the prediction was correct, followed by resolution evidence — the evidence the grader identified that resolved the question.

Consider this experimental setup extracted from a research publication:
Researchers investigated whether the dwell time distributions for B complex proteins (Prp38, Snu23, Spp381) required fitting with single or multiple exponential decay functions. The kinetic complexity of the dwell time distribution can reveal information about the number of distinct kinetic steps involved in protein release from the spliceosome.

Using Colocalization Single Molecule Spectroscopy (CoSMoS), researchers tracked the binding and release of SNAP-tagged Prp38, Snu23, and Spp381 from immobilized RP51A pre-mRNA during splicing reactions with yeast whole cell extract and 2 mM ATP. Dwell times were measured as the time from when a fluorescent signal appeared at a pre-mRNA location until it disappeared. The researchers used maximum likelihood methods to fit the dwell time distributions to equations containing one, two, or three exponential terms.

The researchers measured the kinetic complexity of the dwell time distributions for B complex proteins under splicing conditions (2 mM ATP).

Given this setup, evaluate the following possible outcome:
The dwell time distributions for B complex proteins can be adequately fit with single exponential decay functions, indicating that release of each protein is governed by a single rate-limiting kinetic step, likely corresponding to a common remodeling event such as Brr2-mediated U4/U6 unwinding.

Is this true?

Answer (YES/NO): YES